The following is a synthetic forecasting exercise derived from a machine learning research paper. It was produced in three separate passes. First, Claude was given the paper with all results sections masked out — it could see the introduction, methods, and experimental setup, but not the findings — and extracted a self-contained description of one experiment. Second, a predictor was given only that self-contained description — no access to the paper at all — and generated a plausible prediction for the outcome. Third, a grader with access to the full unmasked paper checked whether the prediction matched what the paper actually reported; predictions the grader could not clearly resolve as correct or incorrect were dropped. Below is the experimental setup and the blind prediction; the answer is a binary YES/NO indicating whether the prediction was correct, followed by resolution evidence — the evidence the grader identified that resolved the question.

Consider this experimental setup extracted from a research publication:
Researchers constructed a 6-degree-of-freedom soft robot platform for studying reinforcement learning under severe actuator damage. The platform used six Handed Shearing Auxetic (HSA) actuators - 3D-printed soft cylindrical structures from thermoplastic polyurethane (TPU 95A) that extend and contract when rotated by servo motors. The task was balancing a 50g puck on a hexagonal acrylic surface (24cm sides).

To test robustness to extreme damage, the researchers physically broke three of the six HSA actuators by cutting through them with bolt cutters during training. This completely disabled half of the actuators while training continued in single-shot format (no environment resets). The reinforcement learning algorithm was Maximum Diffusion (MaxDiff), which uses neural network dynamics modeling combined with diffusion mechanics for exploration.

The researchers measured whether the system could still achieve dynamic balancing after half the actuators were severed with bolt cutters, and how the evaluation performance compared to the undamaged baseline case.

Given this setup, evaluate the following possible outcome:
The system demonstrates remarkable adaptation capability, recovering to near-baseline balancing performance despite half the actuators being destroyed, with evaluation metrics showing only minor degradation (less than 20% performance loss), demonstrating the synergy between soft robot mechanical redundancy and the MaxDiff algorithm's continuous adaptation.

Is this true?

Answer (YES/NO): YES